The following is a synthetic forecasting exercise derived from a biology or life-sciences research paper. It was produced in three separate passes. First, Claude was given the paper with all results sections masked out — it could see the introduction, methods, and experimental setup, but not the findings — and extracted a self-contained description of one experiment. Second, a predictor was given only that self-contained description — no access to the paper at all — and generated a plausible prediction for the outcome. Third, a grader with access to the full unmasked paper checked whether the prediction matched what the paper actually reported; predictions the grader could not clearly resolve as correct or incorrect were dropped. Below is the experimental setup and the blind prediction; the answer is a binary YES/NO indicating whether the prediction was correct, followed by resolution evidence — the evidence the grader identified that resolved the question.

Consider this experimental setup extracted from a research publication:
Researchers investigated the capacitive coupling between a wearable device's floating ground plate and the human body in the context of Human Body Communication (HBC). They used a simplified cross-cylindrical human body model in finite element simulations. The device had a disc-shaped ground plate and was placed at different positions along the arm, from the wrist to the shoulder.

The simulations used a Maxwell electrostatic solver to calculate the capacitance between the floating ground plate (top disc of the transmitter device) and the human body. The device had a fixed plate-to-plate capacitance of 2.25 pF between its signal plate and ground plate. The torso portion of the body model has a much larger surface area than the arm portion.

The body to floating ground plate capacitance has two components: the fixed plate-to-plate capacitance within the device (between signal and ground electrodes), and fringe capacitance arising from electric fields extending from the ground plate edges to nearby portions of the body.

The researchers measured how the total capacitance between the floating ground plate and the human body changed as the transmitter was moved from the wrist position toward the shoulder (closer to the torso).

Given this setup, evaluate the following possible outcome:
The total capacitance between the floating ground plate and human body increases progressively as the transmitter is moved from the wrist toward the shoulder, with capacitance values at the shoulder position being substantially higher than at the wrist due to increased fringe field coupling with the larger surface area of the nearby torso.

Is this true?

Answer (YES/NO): NO